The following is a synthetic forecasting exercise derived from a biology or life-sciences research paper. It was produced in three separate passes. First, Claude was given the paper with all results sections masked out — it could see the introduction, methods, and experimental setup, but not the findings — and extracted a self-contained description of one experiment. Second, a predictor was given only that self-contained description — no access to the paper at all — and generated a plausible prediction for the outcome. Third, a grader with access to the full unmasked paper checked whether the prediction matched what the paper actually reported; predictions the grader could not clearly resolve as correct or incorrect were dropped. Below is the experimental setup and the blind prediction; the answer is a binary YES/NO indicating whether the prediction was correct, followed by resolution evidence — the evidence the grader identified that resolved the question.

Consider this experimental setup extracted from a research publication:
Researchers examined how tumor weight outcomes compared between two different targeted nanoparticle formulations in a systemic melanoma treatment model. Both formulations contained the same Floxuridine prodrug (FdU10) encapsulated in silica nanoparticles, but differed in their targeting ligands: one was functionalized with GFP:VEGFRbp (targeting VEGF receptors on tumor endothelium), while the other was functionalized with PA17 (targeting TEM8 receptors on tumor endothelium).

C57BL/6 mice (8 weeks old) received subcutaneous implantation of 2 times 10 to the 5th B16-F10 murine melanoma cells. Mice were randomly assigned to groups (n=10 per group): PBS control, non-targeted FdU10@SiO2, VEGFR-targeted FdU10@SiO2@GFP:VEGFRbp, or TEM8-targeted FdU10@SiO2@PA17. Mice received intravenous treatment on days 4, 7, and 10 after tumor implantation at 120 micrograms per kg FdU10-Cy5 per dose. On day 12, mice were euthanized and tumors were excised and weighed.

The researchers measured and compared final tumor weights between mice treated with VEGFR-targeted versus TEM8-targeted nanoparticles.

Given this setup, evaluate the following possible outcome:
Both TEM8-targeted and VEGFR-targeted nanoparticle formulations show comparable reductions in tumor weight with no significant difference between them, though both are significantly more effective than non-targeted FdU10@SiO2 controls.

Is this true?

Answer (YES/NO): YES